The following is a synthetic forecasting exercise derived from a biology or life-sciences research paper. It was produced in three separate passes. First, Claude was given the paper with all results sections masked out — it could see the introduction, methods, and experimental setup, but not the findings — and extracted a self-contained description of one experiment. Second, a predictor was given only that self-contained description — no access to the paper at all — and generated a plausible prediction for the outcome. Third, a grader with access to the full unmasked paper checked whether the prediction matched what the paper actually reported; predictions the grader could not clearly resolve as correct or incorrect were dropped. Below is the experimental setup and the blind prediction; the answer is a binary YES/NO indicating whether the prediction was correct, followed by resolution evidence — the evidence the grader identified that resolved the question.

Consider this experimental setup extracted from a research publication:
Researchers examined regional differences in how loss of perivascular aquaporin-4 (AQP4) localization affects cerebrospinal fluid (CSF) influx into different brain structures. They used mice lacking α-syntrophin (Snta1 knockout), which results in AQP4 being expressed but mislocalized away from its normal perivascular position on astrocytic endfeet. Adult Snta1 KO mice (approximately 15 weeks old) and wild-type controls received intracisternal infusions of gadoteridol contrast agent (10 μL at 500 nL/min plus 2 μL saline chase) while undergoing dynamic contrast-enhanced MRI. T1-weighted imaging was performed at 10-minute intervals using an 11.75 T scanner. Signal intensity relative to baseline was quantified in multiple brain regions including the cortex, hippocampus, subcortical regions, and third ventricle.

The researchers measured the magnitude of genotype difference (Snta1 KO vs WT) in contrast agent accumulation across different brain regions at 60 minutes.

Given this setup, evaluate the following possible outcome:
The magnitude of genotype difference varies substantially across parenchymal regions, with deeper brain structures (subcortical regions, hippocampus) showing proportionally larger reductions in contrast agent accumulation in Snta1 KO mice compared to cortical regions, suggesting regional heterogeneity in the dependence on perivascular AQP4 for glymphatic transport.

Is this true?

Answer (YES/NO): NO